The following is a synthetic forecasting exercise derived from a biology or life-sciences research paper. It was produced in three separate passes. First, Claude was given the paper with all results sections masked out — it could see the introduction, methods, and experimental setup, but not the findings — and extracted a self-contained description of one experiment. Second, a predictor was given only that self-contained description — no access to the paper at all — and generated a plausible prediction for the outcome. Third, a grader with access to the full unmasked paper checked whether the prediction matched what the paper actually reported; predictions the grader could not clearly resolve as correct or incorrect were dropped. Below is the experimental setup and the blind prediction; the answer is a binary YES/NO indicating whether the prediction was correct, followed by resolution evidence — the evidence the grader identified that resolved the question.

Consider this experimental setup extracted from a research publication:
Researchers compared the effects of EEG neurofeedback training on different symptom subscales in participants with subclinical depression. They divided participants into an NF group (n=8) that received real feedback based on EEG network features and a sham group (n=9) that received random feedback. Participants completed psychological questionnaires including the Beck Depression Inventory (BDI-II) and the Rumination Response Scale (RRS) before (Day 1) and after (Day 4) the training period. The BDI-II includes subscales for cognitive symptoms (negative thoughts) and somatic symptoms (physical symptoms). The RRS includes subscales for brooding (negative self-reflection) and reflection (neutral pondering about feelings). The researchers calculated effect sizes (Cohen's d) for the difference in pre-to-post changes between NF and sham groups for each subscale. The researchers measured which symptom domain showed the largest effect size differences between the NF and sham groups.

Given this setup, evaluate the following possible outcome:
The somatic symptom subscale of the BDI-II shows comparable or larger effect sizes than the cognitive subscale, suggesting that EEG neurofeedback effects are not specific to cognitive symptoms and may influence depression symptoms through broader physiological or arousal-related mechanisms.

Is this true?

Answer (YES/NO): NO